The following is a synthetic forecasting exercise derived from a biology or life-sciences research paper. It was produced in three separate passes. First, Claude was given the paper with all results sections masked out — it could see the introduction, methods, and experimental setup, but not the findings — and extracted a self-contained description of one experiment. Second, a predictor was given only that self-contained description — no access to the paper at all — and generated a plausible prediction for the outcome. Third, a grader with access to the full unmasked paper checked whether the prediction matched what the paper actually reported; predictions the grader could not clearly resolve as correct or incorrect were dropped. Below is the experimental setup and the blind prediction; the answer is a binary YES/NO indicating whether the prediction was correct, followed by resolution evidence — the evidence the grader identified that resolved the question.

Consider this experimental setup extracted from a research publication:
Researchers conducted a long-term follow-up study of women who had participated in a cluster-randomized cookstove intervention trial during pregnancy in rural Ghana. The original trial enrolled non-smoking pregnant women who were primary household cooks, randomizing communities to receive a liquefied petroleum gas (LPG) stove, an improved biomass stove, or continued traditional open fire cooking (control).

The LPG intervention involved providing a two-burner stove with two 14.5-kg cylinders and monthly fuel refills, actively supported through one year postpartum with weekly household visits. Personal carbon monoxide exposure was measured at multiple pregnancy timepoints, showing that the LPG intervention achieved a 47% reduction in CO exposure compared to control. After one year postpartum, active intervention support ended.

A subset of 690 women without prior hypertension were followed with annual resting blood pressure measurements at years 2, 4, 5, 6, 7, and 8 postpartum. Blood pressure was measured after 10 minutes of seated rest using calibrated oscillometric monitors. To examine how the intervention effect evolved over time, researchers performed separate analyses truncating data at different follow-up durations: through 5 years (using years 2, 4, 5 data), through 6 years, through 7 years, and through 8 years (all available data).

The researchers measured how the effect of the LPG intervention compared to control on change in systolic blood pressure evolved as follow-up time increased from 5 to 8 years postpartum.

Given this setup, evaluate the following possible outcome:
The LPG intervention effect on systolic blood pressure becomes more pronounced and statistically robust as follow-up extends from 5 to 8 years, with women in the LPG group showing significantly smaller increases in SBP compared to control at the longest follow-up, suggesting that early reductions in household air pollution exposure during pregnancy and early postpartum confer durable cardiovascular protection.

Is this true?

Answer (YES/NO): NO